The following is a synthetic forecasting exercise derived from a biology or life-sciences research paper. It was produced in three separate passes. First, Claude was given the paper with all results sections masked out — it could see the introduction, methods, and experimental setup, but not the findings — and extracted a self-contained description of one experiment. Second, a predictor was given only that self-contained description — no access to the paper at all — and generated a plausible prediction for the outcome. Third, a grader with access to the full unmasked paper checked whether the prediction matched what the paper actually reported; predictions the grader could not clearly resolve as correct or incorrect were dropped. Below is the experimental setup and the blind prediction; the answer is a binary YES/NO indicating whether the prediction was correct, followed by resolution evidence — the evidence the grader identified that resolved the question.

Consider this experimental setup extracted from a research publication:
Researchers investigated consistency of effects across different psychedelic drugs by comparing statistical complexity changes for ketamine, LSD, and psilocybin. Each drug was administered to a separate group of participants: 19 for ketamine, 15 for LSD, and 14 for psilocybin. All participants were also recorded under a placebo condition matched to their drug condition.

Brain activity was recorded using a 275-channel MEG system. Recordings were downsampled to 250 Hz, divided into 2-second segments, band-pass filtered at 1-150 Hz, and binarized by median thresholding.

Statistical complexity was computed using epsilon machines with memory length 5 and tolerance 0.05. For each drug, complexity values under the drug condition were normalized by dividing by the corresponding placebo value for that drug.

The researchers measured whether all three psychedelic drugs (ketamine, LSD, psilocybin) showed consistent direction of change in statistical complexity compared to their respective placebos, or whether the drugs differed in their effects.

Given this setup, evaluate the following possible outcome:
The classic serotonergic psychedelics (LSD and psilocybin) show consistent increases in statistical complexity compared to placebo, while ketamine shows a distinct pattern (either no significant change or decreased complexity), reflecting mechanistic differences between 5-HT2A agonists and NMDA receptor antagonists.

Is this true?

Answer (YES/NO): NO